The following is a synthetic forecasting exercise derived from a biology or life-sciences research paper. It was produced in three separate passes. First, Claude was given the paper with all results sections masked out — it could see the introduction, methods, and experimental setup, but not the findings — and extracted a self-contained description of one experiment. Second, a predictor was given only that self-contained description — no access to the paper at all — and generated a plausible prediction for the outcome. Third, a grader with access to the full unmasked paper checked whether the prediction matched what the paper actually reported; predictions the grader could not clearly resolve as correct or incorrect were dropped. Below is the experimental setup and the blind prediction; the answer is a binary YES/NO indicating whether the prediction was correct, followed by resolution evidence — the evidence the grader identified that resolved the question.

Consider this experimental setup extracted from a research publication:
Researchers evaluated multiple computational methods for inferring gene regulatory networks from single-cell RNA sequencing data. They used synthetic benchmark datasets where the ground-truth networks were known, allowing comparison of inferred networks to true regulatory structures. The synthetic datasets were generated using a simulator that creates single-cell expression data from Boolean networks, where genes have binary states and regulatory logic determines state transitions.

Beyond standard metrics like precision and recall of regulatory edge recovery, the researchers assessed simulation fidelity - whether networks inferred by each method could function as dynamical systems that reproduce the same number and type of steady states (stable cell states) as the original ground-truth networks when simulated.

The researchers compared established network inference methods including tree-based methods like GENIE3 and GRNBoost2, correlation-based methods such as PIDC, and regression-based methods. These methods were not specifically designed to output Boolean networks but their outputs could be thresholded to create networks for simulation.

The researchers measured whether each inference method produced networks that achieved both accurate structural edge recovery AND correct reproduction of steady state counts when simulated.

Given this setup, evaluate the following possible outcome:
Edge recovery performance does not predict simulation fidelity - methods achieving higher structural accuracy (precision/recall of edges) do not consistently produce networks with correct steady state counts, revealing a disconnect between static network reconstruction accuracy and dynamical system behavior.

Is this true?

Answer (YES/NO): YES